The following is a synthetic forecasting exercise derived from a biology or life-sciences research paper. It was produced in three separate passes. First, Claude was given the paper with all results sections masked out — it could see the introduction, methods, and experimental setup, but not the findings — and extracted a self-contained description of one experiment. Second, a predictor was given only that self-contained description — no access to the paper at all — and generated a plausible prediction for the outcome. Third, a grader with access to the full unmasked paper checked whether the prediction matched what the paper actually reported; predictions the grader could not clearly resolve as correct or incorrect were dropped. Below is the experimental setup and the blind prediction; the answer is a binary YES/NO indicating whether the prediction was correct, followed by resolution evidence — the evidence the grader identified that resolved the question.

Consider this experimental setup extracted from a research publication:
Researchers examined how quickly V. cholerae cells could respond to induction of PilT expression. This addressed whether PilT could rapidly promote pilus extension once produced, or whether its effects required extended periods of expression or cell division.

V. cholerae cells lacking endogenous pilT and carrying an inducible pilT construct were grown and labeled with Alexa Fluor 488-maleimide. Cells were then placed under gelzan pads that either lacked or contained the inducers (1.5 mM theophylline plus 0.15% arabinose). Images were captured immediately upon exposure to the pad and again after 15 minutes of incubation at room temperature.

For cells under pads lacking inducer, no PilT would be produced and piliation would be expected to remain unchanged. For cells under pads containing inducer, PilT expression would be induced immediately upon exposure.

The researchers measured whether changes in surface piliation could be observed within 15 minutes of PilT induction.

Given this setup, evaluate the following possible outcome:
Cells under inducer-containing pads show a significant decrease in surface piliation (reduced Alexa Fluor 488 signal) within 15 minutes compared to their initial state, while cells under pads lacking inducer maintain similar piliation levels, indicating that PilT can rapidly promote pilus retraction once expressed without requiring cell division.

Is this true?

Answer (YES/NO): NO